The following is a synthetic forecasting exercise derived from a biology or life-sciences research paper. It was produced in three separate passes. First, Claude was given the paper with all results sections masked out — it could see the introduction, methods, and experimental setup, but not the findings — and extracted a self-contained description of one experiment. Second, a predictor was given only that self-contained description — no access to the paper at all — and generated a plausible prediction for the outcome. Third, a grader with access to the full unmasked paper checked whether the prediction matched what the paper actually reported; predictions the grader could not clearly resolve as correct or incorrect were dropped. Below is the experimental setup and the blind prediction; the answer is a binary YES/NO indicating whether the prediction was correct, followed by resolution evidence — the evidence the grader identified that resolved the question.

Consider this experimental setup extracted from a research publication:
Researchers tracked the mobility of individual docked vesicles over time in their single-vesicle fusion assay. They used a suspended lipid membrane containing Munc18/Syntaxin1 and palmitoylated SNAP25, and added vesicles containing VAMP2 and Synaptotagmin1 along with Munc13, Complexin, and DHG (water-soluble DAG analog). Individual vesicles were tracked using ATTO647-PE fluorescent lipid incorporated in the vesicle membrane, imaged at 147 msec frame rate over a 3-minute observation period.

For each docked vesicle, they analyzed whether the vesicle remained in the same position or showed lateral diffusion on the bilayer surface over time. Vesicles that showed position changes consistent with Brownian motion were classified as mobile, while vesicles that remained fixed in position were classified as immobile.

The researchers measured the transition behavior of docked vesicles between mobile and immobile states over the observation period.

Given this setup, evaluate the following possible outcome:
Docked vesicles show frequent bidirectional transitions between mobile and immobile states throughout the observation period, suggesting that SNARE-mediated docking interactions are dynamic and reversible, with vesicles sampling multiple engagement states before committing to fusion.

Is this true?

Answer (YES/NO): NO